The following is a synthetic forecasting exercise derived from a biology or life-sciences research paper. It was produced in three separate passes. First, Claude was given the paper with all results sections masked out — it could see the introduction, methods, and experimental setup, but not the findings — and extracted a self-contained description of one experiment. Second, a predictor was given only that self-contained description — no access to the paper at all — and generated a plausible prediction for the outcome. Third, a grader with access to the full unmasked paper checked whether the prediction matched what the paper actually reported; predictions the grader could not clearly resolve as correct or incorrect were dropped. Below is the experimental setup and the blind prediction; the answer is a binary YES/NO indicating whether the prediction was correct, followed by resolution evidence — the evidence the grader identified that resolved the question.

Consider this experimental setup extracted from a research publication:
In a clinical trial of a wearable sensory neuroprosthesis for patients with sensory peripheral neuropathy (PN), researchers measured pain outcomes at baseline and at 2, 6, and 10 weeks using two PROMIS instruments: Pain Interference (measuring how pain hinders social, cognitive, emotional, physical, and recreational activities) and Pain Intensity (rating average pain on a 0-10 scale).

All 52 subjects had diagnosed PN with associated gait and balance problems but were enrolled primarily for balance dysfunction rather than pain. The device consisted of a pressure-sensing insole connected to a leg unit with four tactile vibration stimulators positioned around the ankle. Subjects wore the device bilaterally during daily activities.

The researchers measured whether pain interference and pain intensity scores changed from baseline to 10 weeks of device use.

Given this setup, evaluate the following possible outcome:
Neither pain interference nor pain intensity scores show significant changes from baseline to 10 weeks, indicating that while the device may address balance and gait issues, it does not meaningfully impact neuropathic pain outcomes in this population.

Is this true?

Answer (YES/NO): YES